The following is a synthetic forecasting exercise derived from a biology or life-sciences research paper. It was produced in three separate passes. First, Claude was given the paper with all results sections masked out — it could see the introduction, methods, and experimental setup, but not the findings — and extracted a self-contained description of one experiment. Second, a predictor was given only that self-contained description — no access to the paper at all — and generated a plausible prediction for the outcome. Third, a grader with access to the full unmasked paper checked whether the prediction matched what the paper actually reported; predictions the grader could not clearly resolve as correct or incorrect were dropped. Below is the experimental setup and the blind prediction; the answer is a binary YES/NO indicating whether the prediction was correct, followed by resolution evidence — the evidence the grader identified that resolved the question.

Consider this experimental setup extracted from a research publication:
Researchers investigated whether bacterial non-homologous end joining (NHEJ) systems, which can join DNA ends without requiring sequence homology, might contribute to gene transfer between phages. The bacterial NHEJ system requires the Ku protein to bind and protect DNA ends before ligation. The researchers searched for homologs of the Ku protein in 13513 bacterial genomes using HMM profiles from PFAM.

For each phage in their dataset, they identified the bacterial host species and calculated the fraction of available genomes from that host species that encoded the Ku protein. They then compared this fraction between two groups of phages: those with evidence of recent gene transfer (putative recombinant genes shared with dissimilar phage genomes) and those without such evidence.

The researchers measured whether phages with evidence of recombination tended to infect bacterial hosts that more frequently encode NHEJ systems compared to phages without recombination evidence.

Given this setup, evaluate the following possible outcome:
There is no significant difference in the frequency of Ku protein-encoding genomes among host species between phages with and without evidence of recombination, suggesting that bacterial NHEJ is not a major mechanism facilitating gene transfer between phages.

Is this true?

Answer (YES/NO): NO